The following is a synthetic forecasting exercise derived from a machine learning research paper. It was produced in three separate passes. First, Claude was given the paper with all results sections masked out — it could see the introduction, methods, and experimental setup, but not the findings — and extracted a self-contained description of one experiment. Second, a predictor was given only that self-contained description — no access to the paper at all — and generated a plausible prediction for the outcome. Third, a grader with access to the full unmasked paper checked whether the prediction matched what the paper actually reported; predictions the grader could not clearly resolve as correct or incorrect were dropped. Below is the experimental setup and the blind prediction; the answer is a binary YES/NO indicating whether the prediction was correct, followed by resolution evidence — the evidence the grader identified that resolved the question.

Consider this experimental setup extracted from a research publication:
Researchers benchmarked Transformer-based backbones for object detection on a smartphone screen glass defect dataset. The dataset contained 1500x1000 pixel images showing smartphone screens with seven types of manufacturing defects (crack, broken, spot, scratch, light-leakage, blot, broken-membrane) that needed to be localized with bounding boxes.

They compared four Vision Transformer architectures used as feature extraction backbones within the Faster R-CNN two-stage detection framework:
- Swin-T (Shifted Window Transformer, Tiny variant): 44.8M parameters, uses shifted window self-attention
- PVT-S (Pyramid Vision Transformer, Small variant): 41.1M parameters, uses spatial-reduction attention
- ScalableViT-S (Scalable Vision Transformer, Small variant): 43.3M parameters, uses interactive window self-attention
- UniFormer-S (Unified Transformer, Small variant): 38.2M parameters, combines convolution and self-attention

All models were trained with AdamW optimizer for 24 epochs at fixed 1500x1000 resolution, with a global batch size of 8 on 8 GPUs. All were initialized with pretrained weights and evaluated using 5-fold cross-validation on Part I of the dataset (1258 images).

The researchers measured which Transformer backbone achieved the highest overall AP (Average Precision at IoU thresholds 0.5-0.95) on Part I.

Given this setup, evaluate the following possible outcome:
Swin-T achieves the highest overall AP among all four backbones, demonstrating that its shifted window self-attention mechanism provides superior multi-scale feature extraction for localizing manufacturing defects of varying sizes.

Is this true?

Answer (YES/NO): NO